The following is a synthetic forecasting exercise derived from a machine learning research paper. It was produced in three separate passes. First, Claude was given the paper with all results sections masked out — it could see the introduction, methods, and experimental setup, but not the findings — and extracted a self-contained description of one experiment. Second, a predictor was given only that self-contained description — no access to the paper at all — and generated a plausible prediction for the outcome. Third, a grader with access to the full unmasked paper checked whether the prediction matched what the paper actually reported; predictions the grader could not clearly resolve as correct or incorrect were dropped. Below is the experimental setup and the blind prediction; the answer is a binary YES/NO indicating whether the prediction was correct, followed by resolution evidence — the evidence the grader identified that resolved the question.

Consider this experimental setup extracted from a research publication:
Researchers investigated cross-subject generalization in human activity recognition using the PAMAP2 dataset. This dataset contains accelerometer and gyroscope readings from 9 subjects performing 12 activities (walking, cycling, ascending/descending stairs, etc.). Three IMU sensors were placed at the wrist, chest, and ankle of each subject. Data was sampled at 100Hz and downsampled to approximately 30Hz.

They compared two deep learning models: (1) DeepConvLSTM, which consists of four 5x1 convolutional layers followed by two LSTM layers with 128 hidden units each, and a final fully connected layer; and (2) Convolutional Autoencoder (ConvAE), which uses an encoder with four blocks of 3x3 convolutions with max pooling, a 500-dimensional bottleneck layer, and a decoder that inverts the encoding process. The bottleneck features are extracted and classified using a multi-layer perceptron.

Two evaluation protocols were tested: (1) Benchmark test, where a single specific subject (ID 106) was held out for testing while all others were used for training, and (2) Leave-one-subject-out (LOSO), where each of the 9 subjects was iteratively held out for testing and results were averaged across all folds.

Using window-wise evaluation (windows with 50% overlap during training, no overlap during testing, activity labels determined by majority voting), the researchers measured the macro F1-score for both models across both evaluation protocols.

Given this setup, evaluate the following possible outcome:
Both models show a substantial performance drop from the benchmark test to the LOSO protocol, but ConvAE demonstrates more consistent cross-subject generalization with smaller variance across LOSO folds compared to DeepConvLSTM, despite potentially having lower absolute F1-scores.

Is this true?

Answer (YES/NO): NO